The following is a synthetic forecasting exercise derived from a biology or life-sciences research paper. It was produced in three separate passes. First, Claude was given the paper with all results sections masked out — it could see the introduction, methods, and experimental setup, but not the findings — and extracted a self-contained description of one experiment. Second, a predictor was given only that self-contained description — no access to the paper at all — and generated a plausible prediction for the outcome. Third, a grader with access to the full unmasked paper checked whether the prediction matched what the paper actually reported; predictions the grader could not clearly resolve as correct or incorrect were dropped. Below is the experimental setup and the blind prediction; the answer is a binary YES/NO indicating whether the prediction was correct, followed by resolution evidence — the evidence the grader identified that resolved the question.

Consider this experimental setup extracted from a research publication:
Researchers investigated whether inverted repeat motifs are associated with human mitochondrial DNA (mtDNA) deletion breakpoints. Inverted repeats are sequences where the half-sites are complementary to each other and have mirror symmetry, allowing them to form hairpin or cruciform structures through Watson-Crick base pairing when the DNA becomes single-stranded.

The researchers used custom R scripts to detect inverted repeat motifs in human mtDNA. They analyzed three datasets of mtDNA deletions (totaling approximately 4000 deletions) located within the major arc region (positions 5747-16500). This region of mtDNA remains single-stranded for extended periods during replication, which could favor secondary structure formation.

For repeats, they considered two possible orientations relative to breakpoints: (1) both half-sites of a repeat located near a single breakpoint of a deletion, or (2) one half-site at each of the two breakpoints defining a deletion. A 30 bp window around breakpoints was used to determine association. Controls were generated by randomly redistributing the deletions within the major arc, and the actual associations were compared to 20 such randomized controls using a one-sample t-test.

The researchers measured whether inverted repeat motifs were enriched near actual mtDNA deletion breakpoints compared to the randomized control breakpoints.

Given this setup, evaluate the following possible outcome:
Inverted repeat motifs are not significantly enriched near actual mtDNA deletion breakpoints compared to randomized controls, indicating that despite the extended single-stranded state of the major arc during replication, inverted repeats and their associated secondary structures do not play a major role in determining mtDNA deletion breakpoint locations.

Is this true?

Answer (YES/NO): YES